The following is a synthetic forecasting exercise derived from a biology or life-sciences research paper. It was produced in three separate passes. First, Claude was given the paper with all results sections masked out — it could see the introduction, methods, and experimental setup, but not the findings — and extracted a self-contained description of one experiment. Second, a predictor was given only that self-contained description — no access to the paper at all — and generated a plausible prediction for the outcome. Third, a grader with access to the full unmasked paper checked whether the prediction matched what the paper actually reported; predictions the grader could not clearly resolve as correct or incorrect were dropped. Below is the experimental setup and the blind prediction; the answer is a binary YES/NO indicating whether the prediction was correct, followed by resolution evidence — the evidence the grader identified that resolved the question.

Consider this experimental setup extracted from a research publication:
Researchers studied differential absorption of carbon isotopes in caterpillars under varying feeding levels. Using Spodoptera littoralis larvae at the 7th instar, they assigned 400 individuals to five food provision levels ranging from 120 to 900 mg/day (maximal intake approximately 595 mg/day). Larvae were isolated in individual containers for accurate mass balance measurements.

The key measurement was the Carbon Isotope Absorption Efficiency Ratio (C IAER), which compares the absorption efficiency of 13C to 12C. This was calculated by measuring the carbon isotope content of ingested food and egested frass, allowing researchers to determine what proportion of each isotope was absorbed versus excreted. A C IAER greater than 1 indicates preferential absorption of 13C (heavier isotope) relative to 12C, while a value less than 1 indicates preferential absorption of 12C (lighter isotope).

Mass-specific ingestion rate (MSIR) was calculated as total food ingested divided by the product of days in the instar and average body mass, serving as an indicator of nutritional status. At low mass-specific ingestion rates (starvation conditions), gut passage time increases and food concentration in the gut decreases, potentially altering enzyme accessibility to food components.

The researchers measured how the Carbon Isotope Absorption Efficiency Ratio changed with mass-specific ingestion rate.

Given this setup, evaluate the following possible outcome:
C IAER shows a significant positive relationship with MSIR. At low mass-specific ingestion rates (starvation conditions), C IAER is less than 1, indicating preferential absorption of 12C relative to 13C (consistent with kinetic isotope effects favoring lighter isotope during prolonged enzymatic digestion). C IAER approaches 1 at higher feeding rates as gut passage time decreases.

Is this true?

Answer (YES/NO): NO